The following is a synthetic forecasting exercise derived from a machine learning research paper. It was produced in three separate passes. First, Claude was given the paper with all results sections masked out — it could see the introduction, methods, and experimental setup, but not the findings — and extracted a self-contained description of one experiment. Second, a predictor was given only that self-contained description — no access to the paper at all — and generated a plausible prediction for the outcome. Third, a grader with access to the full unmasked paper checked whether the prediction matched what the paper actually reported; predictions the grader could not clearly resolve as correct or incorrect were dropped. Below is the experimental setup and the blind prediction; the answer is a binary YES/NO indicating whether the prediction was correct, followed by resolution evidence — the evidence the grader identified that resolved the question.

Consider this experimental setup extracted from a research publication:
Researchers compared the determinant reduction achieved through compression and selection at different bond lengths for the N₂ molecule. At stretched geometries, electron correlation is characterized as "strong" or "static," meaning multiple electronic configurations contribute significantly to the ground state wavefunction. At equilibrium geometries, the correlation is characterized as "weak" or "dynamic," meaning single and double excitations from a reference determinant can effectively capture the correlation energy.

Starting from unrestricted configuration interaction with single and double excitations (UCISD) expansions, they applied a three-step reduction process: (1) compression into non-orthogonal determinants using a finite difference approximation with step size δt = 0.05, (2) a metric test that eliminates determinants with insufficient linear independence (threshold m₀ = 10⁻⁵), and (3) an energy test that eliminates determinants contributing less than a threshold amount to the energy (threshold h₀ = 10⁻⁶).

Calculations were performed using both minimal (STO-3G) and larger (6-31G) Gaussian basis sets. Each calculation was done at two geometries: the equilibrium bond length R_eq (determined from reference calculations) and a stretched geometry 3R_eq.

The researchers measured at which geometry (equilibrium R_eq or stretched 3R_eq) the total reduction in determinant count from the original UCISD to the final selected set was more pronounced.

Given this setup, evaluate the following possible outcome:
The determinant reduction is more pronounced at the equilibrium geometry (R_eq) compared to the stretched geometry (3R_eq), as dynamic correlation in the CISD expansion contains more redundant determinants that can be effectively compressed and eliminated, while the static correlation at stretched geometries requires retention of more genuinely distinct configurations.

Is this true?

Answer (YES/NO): NO